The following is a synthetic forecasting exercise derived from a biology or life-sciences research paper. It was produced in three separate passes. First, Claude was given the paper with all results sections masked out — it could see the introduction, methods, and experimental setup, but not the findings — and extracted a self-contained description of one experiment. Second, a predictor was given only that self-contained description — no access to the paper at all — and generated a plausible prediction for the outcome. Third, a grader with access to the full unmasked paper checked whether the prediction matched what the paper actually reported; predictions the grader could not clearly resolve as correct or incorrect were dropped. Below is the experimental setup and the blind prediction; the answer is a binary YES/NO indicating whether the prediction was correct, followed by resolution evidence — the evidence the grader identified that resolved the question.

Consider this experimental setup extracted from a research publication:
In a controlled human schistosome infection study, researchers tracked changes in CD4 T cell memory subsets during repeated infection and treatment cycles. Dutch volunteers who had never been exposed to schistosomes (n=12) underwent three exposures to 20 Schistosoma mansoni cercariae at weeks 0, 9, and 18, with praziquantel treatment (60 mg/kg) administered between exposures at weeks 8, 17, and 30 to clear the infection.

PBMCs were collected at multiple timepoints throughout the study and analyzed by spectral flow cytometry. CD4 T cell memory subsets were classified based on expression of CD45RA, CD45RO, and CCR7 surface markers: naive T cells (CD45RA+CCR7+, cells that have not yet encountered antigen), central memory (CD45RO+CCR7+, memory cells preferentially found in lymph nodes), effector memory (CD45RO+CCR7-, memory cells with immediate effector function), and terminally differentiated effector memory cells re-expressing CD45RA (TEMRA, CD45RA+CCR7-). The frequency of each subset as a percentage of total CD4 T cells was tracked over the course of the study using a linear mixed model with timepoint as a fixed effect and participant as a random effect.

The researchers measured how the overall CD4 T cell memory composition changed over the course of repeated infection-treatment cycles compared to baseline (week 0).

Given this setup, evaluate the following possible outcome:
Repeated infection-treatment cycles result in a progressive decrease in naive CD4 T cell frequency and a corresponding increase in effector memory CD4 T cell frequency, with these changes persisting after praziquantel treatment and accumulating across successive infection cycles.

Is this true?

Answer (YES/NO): NO